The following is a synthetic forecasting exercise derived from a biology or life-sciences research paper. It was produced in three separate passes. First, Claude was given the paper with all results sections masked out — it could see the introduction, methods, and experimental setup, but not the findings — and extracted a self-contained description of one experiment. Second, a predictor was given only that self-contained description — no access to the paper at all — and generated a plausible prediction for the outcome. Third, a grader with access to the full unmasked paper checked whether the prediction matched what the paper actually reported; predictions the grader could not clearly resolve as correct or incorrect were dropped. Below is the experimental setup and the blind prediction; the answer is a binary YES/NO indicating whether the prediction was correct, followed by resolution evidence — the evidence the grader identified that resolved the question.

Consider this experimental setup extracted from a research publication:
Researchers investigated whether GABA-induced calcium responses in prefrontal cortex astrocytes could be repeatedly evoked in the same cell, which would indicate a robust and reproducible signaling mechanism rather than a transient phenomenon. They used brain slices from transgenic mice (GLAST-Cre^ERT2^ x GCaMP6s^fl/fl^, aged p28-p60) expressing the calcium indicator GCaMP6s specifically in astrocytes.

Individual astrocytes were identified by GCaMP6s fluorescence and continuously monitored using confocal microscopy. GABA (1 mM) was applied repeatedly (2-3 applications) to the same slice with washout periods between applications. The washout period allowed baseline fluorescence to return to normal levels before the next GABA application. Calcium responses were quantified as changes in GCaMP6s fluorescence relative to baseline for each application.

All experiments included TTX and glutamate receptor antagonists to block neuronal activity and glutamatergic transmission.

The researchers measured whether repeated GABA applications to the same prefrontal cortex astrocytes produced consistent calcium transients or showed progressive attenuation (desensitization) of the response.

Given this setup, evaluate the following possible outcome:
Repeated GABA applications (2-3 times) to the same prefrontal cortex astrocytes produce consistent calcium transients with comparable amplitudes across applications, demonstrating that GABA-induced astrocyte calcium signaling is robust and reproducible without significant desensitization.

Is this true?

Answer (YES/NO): NO